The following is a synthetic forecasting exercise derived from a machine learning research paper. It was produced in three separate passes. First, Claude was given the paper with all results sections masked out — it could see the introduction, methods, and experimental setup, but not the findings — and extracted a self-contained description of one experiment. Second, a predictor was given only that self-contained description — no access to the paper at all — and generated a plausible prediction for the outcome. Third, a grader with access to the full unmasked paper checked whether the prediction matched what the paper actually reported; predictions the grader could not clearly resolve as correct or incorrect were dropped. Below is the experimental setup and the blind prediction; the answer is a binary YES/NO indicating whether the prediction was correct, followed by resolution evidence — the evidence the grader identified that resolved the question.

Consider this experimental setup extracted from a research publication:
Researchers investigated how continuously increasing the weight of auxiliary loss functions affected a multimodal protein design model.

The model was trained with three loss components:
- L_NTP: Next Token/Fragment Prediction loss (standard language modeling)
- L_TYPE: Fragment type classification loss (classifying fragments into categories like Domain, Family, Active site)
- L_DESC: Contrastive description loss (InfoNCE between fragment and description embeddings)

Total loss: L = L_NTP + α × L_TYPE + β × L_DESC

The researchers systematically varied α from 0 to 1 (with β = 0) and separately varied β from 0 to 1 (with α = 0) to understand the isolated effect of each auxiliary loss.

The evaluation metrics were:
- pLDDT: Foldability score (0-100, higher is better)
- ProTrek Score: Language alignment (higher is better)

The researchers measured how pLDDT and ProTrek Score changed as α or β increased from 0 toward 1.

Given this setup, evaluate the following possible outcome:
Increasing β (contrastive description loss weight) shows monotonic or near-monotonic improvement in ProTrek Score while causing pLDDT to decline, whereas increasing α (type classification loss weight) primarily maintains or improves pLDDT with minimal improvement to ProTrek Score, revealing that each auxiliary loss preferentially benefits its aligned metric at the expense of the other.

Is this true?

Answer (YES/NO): NO